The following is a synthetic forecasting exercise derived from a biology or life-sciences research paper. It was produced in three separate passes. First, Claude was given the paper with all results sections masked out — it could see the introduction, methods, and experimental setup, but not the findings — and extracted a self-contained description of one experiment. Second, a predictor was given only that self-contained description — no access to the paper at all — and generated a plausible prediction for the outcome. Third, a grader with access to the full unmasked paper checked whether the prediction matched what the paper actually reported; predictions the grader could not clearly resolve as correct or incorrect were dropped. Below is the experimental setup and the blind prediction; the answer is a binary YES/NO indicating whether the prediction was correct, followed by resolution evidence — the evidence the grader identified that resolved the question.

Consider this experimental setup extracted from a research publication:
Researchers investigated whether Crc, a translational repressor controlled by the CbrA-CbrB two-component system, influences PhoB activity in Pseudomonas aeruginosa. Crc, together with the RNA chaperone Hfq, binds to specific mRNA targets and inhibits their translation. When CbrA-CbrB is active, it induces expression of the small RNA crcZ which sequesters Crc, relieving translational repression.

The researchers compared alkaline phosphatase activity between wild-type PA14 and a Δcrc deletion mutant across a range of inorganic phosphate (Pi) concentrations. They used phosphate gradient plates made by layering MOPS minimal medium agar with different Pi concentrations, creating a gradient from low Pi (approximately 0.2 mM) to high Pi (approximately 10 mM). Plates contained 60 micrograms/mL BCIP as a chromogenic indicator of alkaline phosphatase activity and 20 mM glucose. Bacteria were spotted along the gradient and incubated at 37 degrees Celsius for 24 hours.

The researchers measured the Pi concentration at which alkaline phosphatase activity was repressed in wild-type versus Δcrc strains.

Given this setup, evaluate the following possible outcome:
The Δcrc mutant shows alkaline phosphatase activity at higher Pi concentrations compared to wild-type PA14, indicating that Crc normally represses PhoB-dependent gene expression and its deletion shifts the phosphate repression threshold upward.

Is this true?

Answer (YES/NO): YES